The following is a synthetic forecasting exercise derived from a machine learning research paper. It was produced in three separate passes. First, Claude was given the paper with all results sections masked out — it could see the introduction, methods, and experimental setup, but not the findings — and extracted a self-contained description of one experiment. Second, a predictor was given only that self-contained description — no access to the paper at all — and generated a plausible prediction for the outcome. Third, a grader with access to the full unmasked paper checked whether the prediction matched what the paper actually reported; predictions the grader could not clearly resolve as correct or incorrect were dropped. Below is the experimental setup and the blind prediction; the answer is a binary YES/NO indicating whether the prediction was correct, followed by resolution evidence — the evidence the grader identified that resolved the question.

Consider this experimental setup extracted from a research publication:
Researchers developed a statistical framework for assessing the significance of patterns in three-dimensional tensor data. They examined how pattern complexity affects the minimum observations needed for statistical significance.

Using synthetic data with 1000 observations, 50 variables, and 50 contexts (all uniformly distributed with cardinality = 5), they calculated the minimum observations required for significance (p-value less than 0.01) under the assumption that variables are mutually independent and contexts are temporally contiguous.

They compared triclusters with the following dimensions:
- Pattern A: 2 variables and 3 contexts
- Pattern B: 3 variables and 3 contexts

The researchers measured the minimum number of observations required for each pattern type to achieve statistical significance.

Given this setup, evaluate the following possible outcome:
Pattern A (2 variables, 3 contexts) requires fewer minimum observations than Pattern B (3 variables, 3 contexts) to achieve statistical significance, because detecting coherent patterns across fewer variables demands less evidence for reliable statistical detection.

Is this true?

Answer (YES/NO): NO